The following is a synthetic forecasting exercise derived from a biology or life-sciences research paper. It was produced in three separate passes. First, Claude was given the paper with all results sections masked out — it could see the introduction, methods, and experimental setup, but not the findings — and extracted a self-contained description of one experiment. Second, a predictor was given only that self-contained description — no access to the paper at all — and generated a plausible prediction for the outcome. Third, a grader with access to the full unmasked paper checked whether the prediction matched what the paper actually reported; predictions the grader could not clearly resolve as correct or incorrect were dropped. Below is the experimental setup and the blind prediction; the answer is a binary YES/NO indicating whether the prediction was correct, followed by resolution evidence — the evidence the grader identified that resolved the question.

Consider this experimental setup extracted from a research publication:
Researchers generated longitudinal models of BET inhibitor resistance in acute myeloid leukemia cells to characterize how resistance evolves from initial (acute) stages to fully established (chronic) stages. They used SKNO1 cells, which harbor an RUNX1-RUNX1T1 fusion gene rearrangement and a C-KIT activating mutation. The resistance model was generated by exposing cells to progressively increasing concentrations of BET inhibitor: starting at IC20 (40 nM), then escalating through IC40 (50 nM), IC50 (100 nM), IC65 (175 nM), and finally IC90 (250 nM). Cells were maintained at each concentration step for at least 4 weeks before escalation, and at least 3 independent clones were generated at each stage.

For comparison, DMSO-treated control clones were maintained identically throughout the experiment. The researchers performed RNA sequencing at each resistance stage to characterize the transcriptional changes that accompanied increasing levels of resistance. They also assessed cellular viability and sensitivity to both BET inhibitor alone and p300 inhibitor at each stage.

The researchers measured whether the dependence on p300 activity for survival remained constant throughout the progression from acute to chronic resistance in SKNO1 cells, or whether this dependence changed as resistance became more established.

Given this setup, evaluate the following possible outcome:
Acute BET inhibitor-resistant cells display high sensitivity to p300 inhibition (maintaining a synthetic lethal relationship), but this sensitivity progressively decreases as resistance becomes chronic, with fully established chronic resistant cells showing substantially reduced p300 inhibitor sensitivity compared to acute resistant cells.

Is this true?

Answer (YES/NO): NO